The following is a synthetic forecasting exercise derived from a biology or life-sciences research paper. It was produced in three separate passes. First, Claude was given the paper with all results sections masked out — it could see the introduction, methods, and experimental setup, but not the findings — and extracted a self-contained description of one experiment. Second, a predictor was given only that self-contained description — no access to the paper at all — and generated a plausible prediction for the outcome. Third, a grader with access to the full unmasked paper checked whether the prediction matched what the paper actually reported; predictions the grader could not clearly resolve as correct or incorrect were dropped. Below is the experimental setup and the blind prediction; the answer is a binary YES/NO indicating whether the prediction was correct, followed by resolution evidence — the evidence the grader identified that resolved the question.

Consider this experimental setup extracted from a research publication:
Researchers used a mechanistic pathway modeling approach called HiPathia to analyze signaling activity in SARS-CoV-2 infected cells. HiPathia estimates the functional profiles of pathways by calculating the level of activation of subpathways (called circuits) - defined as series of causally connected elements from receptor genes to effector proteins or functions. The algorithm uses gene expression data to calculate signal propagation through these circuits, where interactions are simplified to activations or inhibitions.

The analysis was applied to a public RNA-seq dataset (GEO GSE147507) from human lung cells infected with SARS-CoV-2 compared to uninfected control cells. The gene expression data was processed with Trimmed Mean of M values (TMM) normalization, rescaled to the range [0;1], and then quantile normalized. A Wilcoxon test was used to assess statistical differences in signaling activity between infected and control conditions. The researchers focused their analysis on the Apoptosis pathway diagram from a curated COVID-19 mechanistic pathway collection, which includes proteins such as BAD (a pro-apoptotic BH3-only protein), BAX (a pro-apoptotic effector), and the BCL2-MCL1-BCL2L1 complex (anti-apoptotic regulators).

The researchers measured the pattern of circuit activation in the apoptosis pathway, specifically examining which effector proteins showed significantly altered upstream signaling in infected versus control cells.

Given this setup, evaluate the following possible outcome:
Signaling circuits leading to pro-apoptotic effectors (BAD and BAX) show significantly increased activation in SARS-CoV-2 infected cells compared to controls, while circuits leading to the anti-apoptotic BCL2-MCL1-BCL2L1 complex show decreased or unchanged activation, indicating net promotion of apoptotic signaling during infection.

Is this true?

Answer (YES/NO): YES